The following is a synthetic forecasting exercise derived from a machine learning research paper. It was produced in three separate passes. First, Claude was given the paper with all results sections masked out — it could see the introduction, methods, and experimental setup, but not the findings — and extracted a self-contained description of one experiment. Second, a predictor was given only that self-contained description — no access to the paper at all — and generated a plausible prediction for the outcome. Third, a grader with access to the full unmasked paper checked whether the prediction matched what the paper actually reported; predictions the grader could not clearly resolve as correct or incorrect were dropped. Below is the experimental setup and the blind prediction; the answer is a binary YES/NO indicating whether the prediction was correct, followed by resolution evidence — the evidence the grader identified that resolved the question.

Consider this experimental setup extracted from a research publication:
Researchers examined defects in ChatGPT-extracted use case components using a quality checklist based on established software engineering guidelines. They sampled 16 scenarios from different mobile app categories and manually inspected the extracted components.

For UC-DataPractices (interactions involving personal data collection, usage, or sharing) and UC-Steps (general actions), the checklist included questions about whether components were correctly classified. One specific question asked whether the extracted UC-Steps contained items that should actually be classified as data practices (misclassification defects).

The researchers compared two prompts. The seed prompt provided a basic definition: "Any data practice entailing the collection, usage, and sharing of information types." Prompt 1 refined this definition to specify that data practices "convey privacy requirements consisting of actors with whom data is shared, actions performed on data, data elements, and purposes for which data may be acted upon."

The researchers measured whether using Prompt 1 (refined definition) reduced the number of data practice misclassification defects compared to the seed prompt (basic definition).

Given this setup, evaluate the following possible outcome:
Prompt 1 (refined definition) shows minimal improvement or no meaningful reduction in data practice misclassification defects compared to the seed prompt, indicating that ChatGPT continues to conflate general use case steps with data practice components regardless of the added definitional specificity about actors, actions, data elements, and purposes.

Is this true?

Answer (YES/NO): YES